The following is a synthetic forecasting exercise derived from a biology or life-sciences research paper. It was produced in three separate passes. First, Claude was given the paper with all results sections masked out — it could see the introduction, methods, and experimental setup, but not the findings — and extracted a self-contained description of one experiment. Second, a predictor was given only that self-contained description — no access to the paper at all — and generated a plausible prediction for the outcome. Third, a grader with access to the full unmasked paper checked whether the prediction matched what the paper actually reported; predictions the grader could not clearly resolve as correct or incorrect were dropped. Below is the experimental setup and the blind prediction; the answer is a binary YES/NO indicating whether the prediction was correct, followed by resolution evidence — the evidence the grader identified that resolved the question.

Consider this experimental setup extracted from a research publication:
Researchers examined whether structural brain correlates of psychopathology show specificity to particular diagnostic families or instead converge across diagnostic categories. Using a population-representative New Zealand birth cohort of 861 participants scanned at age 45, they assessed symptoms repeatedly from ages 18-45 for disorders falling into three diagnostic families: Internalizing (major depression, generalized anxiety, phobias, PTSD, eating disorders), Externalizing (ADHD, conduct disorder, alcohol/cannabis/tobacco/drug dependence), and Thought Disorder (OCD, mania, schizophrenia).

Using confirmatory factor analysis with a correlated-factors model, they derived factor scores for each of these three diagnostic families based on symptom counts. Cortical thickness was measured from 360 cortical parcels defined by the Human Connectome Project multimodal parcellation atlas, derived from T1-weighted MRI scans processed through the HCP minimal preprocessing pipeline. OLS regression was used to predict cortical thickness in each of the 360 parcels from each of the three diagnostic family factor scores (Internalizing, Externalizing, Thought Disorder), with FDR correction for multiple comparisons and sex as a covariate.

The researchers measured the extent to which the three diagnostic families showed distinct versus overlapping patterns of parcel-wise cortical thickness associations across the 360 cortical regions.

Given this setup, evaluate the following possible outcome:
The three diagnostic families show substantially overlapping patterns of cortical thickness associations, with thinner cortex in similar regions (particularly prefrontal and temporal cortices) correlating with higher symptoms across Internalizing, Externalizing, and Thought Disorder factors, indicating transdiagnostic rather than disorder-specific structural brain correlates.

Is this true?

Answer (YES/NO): YES